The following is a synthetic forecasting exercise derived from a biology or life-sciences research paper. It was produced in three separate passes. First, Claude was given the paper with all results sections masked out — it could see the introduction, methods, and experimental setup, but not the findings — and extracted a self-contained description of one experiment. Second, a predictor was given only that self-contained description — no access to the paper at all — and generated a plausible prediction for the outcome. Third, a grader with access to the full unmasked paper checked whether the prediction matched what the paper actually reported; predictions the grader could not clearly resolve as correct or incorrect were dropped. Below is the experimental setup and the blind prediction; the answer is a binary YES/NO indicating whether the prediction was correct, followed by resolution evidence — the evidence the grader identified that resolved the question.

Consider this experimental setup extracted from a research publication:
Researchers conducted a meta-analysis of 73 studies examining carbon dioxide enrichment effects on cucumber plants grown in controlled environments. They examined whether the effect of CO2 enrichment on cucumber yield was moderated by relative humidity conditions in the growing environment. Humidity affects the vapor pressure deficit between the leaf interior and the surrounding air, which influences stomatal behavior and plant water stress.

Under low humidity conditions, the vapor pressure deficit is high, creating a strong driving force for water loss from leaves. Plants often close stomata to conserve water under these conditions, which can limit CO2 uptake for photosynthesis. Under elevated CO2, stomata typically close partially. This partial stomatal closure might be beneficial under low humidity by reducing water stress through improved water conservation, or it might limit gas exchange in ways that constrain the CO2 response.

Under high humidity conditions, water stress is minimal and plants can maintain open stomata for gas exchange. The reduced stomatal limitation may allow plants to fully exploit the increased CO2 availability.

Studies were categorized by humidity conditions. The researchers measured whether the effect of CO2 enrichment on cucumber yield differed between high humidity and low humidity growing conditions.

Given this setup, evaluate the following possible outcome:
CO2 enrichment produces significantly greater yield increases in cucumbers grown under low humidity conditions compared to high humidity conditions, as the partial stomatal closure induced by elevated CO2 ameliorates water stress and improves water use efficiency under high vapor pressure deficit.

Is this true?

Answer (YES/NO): YES